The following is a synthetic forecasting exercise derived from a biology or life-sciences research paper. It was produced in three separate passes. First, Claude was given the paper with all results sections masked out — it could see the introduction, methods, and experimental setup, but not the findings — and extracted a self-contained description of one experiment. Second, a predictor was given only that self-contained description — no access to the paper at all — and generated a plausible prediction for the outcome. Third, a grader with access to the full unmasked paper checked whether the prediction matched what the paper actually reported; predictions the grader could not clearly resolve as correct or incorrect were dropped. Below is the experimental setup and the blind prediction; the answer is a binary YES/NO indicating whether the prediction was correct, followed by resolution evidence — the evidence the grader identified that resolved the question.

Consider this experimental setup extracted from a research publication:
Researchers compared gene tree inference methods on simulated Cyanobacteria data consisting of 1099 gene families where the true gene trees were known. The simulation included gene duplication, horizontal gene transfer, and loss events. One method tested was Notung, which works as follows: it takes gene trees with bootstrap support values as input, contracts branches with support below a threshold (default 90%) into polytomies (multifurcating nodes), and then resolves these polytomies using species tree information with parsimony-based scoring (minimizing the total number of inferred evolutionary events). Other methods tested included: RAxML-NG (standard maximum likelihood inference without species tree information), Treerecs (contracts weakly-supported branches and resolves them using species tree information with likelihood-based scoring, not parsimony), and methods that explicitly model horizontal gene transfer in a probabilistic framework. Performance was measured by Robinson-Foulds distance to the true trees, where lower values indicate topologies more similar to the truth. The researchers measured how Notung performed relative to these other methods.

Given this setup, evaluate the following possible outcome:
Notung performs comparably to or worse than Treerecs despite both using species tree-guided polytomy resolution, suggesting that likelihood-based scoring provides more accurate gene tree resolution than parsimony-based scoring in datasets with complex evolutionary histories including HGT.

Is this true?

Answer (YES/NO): YES